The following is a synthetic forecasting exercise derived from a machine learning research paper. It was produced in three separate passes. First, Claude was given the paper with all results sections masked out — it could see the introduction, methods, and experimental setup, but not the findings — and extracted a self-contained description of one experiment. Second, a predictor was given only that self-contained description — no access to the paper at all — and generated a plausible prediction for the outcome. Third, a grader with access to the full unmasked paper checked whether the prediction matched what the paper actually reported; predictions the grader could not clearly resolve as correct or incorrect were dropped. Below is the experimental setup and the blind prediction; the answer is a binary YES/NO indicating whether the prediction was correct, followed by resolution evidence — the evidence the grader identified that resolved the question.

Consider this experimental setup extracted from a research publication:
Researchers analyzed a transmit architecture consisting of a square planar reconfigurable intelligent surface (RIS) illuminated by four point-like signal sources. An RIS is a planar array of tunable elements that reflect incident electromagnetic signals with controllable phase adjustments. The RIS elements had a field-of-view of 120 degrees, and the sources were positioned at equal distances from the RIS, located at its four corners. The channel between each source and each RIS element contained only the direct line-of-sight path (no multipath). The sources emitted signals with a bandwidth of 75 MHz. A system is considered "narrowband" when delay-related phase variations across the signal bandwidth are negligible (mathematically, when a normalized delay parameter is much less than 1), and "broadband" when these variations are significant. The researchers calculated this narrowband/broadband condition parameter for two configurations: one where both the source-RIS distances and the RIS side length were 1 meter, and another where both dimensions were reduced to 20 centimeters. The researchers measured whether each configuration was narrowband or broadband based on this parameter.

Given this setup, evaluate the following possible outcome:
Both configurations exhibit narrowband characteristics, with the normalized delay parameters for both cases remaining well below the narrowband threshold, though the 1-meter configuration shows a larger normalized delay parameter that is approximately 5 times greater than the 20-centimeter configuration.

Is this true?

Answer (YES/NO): NO